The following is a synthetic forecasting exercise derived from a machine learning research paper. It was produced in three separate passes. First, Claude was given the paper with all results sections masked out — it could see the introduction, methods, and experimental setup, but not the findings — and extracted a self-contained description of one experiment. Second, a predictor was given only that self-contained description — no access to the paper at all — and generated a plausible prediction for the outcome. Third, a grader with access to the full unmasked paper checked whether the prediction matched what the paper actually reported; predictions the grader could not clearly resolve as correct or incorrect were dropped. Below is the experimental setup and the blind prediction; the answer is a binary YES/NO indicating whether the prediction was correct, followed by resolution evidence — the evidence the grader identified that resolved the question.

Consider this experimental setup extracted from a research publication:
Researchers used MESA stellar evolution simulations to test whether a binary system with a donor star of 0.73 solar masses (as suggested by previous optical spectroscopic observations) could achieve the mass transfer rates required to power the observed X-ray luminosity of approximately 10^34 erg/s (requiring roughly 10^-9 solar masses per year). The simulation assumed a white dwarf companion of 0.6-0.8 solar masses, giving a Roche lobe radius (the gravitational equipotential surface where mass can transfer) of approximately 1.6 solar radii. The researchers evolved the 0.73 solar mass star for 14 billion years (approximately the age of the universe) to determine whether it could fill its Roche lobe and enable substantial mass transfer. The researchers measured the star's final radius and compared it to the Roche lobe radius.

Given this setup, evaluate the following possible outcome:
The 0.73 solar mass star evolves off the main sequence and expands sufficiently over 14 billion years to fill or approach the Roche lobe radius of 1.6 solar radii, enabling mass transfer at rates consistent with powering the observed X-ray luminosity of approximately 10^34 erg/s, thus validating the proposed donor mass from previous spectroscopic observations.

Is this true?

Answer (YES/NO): NO